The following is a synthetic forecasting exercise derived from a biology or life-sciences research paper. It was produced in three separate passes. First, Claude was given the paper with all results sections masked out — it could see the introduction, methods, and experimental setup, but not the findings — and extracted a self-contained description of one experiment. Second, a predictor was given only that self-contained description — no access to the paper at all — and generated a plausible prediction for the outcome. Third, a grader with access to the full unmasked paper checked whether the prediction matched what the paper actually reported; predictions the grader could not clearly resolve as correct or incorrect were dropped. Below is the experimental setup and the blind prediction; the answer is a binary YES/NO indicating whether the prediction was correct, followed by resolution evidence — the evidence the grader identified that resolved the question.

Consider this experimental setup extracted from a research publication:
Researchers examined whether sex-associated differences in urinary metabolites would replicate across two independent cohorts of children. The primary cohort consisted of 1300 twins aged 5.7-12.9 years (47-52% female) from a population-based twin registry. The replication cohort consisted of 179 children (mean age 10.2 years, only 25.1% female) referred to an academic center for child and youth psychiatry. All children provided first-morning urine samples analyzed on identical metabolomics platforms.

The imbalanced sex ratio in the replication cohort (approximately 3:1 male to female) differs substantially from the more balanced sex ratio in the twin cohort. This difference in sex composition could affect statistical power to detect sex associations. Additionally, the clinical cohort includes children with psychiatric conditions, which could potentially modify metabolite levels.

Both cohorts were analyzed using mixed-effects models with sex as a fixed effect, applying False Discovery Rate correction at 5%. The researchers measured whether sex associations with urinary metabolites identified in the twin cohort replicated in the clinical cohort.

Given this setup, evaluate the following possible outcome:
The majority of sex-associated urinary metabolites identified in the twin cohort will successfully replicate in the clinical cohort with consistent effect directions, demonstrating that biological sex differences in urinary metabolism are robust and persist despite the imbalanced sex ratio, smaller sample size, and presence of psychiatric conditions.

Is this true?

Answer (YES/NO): NO